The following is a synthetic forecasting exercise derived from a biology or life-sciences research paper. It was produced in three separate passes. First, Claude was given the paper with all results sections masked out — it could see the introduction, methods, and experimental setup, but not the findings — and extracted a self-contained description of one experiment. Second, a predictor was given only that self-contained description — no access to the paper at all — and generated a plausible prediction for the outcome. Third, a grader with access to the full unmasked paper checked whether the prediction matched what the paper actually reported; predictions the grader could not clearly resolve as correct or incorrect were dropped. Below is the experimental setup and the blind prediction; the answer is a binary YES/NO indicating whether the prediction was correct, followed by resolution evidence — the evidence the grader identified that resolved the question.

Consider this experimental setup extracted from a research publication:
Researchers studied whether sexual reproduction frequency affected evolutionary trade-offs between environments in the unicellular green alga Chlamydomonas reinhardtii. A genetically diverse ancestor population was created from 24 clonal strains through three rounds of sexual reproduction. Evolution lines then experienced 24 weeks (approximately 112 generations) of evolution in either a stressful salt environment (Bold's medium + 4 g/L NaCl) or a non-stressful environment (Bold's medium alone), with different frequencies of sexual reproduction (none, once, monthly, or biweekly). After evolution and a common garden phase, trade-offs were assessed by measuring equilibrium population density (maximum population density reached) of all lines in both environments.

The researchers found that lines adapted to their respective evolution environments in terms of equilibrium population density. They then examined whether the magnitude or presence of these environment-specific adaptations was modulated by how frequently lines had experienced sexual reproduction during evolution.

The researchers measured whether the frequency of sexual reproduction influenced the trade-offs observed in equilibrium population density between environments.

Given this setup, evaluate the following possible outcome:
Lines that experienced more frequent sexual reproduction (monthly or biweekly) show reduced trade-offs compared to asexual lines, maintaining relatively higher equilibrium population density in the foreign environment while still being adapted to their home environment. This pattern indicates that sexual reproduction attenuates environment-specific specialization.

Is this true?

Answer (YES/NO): NO